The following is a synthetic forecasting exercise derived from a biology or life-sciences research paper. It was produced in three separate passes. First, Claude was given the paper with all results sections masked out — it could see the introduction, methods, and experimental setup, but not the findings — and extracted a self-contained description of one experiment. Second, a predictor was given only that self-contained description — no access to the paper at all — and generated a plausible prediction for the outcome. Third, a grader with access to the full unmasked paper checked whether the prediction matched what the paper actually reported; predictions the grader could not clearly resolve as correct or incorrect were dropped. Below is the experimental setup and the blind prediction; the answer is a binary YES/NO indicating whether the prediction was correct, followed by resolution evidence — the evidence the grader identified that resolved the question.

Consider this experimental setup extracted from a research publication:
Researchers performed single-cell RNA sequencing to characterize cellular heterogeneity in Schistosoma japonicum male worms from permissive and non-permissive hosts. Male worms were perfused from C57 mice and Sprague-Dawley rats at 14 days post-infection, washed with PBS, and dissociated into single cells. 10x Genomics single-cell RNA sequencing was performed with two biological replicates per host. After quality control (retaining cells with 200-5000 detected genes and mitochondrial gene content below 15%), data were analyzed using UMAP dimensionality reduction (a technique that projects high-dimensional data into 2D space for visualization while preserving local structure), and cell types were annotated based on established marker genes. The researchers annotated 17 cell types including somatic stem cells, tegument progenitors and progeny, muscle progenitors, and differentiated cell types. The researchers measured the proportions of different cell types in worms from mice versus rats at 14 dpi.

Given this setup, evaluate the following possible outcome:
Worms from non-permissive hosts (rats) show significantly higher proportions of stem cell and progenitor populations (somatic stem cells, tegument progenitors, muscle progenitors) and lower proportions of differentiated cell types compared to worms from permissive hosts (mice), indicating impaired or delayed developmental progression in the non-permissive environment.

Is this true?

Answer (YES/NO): NO